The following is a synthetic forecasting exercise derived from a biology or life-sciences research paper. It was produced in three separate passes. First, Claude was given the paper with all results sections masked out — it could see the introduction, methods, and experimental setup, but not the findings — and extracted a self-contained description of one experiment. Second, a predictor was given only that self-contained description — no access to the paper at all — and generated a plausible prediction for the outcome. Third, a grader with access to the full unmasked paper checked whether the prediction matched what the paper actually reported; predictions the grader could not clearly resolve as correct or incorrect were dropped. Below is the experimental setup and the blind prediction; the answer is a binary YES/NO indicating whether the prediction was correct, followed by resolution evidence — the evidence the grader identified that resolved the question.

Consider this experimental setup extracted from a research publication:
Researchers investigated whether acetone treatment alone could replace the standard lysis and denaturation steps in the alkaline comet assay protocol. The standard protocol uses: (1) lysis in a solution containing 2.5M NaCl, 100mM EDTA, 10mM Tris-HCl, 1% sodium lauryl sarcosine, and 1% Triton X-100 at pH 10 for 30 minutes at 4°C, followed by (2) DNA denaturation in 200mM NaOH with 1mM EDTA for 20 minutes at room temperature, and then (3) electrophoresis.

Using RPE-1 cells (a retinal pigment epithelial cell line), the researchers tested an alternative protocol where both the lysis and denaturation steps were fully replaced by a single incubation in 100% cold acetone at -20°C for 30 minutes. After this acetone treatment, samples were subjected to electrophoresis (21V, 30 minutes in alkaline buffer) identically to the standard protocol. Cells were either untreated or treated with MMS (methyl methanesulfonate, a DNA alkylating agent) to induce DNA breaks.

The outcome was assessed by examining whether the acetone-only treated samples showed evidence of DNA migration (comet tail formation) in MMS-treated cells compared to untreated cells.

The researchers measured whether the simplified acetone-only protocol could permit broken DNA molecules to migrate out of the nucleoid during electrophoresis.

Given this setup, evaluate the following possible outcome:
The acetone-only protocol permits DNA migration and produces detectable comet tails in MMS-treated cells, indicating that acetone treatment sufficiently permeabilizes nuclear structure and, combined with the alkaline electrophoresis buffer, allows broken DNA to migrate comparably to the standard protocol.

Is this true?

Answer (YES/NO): NO